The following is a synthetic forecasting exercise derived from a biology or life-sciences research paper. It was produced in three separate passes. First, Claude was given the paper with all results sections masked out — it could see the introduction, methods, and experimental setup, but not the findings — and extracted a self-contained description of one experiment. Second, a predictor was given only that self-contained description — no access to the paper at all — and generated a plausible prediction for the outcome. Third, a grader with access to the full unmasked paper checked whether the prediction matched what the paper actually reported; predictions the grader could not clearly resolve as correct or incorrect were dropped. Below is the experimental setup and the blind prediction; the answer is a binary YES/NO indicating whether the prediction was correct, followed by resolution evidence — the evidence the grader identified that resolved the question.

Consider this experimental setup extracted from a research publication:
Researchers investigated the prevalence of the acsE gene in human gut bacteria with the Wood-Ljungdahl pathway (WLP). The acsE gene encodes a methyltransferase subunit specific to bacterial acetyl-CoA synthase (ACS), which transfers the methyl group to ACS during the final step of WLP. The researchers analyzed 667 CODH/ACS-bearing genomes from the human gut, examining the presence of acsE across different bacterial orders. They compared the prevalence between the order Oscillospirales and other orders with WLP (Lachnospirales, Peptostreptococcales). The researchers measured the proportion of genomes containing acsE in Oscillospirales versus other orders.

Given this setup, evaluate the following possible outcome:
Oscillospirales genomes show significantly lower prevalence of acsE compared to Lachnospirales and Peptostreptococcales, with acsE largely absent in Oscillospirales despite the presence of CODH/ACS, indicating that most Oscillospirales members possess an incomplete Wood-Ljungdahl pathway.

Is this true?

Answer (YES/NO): YES